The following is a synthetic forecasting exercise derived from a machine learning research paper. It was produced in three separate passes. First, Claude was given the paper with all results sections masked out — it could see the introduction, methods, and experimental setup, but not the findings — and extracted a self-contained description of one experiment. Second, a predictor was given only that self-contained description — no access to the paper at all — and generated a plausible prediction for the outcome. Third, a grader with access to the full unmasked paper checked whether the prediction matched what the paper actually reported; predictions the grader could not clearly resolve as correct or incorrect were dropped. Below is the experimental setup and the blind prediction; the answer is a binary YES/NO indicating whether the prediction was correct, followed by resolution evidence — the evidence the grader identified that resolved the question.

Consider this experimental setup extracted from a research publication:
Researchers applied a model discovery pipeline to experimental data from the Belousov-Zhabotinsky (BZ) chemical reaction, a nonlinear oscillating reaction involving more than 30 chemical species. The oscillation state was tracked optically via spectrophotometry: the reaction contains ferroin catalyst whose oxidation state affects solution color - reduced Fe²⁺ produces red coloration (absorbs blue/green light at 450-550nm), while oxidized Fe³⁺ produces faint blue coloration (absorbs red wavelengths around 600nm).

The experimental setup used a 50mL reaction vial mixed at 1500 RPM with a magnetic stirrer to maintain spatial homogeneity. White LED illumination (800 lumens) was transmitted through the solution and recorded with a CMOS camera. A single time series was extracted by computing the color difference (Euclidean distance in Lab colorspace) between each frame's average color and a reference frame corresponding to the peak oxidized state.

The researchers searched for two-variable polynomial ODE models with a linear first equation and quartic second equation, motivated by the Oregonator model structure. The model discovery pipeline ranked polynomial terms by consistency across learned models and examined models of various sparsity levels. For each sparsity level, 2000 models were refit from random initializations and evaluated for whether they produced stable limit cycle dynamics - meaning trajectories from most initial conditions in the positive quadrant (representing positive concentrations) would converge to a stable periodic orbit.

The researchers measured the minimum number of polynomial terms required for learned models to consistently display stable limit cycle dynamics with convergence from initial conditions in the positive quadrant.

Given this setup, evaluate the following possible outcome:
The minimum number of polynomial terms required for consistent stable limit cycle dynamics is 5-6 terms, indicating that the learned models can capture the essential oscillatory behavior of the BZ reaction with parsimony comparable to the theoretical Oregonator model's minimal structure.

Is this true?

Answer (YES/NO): NO